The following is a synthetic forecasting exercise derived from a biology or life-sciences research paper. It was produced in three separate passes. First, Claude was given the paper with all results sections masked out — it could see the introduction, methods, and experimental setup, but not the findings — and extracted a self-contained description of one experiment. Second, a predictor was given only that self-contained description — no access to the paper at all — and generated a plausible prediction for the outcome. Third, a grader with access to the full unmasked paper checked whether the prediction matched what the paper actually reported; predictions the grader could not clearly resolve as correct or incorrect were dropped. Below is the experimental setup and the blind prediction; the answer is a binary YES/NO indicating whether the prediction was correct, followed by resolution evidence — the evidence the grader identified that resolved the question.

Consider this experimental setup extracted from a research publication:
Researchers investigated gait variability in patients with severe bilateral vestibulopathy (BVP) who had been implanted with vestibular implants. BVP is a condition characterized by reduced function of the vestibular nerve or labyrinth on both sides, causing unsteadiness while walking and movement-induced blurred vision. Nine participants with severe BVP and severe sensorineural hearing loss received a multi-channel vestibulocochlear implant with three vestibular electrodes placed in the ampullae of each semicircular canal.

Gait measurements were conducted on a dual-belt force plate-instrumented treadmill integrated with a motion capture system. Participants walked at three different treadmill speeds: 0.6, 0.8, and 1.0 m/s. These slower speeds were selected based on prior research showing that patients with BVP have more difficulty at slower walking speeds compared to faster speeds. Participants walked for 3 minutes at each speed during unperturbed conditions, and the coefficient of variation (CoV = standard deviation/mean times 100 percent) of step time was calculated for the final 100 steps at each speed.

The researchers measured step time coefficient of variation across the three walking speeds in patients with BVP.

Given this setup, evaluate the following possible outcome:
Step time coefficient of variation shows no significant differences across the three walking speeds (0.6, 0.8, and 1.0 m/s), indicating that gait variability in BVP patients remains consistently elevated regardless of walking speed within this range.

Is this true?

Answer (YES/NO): NO